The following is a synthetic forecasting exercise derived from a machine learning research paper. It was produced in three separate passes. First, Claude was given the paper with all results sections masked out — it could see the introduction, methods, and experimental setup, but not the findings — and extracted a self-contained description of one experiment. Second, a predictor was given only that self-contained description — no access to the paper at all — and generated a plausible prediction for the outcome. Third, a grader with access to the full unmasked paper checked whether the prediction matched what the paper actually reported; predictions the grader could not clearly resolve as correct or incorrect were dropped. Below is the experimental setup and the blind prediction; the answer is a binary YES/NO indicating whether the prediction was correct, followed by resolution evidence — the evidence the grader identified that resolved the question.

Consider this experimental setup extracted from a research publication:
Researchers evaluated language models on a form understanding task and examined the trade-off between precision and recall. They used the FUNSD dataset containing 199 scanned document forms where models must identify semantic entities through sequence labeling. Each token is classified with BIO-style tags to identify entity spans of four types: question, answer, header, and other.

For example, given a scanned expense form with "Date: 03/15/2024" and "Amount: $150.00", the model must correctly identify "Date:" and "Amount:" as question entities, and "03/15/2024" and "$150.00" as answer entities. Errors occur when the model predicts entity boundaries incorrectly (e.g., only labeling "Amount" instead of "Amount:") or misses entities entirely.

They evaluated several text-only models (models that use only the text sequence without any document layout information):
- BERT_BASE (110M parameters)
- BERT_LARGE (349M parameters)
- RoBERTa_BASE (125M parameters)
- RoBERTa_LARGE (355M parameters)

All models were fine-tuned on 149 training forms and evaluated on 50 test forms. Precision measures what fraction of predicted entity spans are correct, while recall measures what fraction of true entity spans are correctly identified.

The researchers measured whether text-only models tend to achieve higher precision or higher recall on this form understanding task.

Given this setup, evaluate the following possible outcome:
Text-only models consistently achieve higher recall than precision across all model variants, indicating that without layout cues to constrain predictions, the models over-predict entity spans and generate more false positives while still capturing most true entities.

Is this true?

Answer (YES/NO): YES